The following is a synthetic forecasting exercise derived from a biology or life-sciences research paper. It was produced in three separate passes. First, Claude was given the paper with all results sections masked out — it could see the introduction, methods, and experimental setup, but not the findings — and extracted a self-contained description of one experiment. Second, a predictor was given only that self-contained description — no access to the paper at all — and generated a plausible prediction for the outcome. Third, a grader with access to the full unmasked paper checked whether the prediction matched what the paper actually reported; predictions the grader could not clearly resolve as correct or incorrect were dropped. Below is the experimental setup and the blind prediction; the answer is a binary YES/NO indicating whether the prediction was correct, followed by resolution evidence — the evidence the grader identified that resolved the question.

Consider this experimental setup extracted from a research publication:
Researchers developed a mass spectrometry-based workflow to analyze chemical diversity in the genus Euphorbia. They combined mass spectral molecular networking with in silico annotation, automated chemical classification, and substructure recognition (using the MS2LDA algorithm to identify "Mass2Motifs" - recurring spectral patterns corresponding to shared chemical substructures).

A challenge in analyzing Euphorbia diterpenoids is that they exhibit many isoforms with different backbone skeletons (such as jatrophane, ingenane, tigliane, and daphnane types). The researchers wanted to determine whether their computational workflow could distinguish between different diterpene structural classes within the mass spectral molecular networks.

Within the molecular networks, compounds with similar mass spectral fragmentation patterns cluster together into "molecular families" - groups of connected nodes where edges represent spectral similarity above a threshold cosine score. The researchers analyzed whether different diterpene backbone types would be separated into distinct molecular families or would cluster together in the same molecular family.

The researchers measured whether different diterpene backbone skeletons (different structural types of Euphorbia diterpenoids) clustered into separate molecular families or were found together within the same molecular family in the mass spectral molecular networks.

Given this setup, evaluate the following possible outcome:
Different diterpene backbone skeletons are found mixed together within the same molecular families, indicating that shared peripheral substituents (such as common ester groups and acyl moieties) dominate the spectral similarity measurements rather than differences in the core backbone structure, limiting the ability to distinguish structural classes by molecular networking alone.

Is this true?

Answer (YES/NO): YES